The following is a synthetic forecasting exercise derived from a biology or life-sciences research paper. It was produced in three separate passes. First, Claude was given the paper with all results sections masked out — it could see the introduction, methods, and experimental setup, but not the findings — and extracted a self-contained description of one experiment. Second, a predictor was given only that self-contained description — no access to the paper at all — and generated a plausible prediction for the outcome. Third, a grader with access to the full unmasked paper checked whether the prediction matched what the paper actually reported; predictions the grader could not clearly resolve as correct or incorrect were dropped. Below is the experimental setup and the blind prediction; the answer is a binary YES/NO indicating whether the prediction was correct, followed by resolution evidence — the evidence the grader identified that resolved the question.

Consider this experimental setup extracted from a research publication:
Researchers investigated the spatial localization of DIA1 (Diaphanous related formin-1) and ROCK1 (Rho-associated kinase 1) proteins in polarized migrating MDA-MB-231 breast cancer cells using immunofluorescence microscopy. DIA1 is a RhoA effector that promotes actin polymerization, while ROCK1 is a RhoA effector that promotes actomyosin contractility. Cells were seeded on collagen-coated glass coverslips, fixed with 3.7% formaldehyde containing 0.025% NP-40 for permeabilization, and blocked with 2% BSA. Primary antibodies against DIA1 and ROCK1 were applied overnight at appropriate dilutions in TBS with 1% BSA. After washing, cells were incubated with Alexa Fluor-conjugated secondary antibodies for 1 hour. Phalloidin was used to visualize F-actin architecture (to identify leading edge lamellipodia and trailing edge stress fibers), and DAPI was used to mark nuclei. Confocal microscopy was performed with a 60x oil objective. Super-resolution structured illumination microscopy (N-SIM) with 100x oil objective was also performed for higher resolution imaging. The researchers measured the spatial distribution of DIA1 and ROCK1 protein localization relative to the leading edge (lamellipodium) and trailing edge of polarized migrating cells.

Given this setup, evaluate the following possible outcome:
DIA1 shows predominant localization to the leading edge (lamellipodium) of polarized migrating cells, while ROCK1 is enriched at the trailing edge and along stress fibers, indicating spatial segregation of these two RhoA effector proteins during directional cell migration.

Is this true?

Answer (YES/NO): YES